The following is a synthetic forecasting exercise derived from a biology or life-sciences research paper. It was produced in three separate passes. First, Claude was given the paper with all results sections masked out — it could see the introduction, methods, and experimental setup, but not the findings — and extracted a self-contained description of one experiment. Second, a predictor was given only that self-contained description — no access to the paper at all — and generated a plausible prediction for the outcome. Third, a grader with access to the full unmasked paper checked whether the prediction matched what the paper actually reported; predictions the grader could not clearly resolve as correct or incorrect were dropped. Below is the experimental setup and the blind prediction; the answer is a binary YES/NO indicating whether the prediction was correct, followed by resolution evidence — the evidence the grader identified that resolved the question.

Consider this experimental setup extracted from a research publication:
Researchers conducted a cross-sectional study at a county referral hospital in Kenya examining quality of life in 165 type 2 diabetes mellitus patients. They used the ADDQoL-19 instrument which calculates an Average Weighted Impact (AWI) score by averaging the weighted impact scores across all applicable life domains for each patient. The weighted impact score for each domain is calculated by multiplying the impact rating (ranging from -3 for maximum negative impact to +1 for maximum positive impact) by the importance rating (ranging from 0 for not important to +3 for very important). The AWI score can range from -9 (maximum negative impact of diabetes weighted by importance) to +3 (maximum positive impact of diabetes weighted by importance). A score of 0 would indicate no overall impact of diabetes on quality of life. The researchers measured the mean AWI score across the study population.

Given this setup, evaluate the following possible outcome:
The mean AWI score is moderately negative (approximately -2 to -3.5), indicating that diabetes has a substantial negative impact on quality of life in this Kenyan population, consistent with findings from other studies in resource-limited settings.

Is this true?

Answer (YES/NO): NO